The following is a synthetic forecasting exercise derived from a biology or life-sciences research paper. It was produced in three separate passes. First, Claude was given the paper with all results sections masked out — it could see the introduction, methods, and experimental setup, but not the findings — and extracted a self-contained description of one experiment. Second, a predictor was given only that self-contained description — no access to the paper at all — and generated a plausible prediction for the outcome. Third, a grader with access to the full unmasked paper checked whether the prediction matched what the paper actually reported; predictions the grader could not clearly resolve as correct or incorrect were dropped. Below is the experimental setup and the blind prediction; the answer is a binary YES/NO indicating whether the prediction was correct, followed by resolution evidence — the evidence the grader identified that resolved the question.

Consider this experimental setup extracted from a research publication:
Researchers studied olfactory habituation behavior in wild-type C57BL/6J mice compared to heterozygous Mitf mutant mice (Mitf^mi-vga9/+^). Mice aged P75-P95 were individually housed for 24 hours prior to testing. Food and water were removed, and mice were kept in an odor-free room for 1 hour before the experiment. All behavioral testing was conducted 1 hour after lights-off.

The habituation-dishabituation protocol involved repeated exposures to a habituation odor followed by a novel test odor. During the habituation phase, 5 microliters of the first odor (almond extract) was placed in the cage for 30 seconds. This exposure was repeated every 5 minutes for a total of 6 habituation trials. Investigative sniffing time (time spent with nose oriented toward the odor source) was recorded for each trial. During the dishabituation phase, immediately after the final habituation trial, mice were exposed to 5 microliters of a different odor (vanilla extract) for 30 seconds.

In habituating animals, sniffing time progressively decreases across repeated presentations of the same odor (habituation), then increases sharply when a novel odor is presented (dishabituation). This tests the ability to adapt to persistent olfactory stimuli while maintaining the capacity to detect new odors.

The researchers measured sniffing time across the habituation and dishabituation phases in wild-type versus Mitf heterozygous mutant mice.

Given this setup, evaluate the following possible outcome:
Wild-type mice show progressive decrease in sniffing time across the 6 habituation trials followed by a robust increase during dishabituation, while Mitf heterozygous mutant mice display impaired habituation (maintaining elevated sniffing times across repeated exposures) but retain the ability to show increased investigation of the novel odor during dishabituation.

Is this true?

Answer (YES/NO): NO